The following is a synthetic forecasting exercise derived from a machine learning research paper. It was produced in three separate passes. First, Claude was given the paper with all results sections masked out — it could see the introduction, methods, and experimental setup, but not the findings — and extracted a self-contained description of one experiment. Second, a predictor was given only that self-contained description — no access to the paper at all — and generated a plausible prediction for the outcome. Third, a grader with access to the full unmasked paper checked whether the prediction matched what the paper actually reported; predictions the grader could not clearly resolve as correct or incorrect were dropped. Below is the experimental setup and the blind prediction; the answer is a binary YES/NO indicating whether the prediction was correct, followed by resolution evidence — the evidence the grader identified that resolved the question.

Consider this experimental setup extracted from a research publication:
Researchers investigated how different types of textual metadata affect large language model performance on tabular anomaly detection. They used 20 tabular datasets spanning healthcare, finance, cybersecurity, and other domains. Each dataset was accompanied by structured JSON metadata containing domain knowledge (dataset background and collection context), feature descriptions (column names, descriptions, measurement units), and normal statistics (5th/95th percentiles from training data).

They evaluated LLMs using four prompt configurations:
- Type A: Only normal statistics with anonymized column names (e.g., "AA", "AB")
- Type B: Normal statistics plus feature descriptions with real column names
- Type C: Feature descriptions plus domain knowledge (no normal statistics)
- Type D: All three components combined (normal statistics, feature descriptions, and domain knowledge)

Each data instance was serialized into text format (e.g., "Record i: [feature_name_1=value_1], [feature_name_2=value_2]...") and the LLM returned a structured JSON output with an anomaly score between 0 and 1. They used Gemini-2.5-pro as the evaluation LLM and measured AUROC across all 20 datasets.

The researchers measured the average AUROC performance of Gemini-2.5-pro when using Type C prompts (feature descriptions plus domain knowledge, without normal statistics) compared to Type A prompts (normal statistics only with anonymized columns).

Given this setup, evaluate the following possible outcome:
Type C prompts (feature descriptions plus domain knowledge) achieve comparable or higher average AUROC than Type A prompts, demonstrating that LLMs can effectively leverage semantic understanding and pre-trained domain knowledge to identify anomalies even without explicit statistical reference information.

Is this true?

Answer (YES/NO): NO